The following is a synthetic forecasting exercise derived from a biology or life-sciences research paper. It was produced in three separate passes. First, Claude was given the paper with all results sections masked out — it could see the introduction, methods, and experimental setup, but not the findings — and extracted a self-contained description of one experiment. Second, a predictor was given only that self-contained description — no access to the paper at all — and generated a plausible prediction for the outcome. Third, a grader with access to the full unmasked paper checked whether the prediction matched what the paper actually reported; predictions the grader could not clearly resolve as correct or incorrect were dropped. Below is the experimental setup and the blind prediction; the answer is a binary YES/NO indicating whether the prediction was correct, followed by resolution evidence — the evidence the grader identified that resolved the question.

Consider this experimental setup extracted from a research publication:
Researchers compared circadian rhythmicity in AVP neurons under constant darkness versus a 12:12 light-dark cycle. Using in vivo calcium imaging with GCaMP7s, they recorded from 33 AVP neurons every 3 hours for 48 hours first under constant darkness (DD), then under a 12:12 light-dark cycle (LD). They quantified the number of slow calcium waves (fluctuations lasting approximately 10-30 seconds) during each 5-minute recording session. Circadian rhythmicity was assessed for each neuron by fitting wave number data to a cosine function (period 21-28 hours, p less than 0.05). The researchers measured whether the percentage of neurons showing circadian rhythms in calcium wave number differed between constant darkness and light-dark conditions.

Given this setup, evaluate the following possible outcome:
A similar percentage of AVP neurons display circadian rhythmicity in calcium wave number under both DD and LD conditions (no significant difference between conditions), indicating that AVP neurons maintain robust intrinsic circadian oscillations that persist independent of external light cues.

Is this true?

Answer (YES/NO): NO